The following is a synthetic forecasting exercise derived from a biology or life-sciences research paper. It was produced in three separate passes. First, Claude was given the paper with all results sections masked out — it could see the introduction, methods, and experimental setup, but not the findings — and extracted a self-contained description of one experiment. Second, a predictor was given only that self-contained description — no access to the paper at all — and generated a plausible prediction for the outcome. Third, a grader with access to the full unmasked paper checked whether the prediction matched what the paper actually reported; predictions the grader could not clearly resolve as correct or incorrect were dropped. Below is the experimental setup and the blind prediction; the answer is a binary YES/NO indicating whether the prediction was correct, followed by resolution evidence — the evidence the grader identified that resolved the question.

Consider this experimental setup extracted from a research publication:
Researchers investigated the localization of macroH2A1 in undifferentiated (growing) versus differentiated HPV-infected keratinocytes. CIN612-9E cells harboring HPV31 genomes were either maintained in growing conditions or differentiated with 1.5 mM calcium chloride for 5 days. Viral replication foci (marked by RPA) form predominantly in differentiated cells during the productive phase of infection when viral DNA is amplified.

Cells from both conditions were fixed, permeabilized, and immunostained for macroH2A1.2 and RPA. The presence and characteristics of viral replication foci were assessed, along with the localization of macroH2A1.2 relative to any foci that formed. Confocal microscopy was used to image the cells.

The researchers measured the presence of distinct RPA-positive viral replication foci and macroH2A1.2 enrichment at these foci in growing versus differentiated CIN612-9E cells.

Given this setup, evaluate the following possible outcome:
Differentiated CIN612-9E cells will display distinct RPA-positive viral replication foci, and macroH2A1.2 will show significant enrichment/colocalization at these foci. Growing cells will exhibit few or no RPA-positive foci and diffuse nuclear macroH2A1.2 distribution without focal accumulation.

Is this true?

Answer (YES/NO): YES